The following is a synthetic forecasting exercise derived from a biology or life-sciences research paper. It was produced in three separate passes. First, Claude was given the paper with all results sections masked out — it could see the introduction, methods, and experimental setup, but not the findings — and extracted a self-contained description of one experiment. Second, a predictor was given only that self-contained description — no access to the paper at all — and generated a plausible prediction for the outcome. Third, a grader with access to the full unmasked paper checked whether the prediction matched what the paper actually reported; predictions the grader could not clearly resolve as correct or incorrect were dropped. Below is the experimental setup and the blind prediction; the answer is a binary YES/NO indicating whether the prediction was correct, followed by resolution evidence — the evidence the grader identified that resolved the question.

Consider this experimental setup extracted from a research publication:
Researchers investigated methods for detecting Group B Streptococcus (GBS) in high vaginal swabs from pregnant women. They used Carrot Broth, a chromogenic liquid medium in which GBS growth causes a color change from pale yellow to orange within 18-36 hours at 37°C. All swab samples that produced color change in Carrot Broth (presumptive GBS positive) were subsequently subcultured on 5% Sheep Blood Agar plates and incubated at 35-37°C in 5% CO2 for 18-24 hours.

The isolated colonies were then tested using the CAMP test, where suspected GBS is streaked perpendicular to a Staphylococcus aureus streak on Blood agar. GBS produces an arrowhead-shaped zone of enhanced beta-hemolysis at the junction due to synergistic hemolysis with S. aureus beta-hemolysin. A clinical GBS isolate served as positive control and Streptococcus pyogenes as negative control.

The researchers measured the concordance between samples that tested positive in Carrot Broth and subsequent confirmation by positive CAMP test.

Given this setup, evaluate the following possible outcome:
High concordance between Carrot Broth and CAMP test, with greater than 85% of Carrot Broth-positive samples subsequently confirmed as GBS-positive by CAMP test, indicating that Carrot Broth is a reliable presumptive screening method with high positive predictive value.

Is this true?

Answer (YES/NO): NO